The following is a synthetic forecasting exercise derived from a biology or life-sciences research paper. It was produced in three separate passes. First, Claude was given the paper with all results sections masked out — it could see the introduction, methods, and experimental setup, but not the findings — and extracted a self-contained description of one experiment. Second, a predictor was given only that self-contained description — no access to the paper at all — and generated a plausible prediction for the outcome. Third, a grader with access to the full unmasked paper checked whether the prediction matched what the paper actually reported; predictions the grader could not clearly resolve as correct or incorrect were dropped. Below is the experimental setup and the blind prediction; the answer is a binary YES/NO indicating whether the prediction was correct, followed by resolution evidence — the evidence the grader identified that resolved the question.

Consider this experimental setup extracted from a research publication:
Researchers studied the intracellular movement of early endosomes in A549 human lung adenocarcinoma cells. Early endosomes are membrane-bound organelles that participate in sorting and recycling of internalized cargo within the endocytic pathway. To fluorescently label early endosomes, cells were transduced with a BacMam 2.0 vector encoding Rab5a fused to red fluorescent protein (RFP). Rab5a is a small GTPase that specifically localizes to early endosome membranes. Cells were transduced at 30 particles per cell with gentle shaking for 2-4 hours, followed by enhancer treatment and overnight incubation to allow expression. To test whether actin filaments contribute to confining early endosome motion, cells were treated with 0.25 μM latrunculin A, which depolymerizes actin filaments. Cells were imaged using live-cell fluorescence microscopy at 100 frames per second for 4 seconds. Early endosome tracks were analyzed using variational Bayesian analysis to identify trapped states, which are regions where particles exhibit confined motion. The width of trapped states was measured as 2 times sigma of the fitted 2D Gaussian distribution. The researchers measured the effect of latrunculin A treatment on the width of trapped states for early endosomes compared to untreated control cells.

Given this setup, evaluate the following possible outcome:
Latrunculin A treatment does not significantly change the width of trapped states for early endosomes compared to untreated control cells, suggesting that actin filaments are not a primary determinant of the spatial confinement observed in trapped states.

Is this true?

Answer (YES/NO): YES